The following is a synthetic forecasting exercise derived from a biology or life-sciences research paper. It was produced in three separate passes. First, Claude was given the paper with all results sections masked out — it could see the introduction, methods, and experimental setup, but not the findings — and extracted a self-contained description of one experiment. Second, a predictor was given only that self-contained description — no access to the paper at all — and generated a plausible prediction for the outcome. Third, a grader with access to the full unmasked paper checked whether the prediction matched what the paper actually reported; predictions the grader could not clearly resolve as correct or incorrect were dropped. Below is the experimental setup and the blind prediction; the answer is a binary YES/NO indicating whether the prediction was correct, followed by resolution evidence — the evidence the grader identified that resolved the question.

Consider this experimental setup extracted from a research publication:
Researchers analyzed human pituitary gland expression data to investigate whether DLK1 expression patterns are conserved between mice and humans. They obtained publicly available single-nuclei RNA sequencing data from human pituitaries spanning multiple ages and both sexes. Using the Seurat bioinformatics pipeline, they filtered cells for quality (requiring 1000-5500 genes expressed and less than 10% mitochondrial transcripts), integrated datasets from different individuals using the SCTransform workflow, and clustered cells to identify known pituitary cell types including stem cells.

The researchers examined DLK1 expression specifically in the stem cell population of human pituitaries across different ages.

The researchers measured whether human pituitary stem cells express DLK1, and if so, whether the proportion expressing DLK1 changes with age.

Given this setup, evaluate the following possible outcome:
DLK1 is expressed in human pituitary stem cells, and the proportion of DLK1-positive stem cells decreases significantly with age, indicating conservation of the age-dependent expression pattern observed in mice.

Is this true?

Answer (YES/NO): NO